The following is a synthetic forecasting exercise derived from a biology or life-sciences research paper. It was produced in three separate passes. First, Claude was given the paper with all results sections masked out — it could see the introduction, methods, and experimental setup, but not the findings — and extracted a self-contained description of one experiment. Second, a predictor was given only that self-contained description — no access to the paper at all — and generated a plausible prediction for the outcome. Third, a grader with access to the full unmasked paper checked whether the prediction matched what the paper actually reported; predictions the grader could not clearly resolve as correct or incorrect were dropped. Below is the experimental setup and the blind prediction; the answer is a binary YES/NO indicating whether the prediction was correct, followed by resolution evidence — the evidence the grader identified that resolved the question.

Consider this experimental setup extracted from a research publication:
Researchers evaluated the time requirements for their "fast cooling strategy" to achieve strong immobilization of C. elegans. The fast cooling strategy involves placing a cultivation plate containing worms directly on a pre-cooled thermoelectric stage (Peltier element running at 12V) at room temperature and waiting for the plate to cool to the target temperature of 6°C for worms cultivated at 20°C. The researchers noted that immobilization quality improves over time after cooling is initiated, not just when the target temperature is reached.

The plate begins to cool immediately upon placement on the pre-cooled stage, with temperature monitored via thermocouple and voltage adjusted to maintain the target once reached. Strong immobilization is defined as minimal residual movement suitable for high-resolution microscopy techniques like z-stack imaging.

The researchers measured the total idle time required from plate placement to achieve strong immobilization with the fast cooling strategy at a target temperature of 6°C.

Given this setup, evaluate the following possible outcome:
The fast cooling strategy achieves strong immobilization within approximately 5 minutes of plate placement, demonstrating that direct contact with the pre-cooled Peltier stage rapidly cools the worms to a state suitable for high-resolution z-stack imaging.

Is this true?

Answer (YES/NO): NO